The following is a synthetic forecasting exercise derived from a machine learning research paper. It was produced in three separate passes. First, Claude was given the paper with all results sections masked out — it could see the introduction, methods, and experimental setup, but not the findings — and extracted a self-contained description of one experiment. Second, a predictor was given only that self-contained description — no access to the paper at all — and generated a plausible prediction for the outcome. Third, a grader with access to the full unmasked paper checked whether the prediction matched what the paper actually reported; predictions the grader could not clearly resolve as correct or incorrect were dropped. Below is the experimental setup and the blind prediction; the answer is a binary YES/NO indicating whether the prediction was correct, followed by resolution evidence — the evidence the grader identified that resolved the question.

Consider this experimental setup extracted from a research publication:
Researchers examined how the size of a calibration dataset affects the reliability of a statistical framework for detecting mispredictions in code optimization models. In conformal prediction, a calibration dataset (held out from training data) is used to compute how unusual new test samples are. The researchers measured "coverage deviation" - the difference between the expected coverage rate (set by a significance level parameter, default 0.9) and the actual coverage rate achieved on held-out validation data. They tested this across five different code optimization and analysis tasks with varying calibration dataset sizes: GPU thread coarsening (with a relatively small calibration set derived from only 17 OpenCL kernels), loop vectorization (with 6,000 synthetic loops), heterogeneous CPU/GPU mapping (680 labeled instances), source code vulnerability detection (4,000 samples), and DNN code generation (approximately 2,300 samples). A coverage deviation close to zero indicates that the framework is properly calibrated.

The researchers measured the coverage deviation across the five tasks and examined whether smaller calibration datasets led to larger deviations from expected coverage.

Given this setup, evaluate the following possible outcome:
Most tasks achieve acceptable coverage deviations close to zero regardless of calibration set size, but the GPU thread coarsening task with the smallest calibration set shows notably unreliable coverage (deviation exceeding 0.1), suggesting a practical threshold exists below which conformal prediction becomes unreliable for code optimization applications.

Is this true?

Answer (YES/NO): NO